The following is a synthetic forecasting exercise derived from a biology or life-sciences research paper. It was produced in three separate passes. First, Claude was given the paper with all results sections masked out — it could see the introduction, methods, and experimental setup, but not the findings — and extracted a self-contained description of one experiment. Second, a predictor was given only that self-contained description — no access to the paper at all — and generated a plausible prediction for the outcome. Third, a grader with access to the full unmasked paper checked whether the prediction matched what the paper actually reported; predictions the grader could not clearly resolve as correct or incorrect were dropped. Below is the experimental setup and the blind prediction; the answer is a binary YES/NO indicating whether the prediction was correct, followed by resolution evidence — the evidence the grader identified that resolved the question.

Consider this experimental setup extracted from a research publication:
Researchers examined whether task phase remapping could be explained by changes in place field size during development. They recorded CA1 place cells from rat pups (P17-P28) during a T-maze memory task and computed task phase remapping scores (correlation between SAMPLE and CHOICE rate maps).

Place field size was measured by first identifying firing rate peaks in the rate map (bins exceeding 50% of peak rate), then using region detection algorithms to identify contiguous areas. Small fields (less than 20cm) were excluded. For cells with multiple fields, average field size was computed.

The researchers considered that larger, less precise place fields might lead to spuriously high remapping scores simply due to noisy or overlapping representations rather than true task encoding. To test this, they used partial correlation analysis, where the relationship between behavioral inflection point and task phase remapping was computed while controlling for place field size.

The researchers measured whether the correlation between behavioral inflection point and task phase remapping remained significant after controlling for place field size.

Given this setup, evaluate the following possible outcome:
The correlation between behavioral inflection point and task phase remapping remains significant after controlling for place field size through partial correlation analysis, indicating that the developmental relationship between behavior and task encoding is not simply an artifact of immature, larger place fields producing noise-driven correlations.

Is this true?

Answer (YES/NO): YES